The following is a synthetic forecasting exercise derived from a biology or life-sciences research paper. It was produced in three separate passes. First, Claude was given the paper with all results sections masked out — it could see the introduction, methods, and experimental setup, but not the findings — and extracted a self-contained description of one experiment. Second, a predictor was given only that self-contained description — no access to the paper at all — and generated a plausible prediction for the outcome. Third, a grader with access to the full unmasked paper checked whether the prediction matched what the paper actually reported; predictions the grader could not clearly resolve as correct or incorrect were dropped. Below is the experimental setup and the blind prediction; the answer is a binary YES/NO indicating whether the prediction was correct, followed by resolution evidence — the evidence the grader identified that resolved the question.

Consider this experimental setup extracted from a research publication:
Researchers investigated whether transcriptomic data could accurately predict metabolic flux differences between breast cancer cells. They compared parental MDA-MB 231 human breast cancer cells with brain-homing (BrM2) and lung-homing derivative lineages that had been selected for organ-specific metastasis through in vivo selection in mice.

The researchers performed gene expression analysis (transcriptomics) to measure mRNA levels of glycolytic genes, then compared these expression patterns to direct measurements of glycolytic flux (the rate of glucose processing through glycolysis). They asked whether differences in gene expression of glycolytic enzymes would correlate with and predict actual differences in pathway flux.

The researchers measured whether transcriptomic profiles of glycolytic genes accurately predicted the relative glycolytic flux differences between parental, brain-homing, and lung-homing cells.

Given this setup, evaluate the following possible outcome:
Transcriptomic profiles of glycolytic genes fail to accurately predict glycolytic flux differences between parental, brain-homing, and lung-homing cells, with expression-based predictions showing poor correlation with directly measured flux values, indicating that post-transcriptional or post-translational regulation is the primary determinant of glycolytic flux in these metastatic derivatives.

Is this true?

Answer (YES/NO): YES